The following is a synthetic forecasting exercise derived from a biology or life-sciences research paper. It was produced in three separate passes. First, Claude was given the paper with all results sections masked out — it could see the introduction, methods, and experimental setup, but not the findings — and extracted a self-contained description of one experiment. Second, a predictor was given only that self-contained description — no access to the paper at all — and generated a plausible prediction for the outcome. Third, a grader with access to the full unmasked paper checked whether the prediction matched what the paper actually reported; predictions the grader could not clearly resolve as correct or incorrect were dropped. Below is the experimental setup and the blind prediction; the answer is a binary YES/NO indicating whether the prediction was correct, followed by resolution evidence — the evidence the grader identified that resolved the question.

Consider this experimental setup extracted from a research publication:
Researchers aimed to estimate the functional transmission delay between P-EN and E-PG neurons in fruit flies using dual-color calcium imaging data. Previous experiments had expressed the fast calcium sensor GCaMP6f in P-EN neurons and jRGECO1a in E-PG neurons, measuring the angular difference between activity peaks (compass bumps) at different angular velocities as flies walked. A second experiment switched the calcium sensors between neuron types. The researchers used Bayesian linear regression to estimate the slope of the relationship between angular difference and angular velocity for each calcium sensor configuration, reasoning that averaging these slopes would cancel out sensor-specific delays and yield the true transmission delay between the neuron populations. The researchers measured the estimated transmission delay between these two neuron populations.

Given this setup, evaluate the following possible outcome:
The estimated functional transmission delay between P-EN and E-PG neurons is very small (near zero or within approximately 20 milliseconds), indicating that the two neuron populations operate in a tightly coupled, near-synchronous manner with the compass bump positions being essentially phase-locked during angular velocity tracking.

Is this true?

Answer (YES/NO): NO